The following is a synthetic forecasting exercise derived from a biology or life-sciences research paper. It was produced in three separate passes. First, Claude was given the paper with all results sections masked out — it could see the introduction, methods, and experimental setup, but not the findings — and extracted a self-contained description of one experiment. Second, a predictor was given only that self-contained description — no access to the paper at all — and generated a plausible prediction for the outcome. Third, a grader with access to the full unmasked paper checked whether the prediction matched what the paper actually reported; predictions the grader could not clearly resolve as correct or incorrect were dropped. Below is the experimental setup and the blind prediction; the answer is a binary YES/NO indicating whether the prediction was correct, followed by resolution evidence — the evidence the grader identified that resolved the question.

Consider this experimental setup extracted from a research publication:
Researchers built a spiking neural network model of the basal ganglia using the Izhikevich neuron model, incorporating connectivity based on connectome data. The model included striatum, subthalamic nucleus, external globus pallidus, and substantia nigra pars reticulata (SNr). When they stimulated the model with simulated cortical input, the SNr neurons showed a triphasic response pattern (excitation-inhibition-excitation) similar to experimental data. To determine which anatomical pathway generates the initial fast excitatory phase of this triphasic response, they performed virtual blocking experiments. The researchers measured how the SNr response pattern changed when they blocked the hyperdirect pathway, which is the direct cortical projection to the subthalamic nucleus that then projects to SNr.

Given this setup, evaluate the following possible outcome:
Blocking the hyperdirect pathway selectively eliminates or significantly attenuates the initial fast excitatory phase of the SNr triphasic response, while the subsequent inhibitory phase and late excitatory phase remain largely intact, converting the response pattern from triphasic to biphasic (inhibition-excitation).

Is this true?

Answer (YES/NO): YES